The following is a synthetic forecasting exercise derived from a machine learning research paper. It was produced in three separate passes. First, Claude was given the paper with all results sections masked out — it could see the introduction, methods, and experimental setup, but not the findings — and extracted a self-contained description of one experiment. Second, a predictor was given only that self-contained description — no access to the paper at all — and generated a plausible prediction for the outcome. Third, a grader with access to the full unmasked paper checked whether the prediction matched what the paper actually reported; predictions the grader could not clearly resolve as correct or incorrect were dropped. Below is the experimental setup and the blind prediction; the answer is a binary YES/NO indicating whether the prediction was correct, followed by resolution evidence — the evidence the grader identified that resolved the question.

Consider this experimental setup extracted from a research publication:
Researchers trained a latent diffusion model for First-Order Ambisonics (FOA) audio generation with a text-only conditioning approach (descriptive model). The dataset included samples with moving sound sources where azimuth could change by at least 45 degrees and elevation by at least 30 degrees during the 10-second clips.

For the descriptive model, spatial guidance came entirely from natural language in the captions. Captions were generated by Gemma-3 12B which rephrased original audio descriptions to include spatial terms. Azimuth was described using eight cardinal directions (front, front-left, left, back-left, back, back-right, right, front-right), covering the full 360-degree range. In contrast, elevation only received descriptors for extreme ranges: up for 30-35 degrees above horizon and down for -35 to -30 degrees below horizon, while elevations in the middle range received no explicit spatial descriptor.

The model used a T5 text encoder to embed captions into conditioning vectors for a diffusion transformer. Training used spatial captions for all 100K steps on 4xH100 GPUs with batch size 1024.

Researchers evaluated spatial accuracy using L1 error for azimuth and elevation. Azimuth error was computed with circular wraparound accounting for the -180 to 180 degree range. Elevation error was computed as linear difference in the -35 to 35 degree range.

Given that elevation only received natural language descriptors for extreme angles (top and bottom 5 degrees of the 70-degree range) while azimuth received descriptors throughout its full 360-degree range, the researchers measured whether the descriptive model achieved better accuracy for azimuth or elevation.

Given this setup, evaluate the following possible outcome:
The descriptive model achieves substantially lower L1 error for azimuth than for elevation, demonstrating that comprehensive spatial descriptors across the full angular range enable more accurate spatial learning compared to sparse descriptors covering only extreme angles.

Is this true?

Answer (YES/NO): NO